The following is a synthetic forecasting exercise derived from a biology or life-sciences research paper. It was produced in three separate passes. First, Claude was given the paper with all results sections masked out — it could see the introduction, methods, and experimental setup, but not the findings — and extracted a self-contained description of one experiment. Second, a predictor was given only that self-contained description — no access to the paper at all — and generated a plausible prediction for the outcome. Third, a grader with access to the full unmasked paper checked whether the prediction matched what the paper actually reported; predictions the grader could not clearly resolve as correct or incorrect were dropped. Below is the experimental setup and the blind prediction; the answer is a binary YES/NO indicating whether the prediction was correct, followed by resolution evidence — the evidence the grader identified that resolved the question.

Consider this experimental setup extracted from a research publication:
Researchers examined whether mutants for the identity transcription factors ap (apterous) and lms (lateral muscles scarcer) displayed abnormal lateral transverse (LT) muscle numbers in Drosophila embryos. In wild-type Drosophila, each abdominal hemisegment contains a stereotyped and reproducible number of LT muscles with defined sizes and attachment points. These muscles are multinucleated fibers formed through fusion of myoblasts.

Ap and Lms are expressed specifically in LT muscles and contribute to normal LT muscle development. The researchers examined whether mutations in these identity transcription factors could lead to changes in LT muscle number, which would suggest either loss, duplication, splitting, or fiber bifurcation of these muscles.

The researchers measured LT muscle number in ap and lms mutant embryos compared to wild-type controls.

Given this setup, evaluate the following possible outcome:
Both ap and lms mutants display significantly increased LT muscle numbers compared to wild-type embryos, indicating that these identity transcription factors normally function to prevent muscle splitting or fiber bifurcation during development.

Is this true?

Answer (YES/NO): NO